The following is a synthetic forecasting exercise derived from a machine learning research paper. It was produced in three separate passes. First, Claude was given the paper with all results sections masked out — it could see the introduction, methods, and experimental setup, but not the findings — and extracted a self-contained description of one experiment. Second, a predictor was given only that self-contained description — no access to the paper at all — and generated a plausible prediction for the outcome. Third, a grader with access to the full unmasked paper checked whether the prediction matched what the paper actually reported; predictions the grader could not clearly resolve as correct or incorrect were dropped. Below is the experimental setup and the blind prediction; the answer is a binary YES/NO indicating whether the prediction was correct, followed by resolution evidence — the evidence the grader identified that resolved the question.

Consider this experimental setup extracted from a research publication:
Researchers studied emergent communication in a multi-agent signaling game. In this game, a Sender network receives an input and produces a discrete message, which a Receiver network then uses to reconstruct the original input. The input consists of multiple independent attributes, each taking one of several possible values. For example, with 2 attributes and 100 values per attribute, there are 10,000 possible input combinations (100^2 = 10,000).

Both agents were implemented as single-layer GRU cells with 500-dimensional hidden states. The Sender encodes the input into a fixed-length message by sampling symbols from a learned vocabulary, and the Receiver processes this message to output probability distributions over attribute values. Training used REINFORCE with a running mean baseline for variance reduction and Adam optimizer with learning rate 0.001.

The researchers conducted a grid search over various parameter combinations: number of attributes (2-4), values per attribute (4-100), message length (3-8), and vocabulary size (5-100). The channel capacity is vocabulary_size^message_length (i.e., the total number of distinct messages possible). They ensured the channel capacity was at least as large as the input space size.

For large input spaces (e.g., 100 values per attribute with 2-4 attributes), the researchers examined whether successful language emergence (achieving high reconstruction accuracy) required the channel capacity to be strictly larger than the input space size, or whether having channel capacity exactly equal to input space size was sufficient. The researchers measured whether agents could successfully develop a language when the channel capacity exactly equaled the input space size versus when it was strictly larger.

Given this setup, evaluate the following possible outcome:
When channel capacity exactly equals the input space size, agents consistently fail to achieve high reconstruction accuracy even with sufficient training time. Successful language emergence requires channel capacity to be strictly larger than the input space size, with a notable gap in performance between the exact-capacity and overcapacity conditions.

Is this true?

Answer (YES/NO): YES